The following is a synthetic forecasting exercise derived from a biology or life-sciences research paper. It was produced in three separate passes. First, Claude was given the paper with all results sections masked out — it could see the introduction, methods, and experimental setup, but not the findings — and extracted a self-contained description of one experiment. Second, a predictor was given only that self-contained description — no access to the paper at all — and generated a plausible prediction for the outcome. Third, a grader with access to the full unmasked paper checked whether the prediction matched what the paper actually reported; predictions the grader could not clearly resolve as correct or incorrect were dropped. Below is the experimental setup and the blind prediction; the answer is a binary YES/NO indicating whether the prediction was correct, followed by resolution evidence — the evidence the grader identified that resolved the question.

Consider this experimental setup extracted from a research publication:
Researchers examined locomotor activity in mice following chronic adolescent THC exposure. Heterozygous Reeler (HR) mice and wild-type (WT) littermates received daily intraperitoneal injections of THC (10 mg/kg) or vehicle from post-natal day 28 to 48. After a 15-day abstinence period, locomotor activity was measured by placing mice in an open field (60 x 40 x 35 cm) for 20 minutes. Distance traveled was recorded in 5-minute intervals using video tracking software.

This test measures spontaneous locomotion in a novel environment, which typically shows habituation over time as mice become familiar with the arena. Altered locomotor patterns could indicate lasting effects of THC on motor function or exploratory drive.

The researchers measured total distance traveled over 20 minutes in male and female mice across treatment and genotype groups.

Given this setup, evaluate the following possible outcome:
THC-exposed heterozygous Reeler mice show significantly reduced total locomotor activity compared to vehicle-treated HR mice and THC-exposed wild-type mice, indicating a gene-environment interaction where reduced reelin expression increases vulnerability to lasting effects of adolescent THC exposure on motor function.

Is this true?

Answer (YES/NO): NO